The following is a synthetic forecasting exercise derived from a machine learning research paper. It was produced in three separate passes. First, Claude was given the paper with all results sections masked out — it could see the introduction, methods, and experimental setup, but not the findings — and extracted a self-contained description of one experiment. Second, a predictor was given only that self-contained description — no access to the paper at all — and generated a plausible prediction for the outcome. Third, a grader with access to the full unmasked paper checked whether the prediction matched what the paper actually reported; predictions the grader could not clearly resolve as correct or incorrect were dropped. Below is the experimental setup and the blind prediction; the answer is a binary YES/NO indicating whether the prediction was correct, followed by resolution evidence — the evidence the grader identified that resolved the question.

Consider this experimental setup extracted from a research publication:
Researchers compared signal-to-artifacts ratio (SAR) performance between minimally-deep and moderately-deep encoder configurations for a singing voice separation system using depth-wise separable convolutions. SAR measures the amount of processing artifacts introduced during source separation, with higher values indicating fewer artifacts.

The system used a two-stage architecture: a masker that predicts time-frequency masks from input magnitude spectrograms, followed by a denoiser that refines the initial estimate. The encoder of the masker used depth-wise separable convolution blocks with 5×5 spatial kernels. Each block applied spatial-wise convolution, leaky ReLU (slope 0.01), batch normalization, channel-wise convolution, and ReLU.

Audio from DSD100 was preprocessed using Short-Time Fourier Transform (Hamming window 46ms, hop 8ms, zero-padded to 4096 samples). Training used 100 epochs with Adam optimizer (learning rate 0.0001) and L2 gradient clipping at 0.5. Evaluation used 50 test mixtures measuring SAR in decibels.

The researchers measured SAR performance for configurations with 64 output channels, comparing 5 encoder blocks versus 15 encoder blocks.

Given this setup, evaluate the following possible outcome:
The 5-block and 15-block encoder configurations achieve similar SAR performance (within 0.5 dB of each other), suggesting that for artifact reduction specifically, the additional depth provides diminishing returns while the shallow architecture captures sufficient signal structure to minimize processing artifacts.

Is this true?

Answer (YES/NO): NO